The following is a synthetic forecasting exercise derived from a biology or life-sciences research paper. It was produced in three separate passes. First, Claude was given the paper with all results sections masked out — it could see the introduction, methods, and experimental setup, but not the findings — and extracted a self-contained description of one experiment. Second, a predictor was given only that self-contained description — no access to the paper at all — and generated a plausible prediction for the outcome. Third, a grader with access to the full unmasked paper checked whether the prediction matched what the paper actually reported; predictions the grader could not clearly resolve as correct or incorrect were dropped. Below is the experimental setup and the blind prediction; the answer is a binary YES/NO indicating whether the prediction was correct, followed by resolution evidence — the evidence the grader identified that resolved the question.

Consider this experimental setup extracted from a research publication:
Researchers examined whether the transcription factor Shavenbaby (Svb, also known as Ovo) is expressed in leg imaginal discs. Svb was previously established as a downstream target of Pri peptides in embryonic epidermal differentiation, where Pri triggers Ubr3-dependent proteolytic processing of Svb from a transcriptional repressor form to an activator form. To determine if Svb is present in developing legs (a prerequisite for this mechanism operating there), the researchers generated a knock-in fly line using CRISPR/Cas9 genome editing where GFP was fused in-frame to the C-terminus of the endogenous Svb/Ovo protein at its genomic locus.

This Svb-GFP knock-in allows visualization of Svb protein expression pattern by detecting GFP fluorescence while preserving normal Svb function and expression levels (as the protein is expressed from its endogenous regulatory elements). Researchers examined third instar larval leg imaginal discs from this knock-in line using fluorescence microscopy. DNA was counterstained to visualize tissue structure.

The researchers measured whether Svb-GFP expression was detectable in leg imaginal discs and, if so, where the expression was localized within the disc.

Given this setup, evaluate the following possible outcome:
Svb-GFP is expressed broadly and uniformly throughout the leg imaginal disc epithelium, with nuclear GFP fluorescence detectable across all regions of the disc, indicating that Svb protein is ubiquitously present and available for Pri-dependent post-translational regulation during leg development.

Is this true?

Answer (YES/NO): YES